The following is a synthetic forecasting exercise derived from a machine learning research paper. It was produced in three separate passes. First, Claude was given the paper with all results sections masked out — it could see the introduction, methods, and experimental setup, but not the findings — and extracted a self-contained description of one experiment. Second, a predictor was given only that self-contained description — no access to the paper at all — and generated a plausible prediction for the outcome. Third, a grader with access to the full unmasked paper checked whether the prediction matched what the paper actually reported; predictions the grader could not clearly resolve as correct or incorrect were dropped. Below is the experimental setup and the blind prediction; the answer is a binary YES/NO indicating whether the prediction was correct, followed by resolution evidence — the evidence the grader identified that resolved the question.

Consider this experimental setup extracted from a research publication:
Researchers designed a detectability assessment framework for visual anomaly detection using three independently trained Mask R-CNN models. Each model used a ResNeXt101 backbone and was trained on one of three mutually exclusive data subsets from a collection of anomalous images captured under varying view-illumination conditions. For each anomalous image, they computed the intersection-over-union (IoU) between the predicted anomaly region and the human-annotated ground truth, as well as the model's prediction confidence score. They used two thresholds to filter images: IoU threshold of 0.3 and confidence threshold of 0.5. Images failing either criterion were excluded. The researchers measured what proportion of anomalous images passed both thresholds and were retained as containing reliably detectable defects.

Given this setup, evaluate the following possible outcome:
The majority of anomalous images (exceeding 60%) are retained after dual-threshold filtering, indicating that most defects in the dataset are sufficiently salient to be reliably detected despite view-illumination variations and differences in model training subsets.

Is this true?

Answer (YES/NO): YES